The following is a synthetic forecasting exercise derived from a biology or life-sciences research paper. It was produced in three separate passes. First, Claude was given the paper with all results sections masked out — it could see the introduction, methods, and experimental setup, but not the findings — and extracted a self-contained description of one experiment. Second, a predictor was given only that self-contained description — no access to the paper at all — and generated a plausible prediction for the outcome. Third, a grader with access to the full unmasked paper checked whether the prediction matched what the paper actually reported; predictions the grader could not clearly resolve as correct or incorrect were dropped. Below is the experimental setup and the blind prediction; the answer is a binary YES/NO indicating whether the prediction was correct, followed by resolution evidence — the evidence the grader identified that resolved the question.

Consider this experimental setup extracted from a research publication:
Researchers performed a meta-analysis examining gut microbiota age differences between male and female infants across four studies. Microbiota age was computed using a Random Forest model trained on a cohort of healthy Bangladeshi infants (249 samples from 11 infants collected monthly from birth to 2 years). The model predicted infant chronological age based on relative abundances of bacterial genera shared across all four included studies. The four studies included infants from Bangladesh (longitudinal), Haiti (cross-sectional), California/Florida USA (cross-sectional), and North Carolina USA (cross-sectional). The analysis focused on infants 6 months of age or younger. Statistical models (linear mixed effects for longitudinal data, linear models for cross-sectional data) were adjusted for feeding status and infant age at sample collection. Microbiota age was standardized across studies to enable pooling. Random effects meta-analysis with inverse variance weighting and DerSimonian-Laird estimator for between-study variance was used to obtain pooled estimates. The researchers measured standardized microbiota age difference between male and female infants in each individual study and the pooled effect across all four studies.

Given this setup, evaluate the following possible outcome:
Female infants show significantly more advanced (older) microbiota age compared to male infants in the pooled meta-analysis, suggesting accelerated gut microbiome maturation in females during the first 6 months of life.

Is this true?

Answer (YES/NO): NO